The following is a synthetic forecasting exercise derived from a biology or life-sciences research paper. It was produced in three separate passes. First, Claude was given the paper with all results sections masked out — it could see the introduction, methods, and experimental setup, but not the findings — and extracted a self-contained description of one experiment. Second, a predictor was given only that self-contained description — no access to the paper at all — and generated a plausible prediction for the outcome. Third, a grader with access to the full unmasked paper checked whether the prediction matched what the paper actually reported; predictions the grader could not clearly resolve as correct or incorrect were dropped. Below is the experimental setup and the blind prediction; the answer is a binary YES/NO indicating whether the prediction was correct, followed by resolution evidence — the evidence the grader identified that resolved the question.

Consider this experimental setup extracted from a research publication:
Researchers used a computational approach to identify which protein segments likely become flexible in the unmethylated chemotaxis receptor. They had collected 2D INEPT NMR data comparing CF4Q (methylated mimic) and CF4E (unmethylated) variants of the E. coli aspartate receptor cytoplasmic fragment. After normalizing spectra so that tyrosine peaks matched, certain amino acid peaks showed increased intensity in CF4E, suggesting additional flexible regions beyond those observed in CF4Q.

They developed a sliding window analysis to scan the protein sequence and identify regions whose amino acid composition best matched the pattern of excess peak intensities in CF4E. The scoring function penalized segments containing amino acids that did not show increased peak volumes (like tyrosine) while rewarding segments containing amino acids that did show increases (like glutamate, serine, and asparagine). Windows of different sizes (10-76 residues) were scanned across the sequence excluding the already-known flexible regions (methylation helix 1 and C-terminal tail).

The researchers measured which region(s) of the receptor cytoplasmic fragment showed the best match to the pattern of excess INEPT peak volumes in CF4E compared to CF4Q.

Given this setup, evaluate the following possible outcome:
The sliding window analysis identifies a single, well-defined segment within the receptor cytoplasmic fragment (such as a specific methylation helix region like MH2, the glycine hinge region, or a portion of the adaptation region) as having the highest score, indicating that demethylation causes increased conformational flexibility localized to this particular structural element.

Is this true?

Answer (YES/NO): NO